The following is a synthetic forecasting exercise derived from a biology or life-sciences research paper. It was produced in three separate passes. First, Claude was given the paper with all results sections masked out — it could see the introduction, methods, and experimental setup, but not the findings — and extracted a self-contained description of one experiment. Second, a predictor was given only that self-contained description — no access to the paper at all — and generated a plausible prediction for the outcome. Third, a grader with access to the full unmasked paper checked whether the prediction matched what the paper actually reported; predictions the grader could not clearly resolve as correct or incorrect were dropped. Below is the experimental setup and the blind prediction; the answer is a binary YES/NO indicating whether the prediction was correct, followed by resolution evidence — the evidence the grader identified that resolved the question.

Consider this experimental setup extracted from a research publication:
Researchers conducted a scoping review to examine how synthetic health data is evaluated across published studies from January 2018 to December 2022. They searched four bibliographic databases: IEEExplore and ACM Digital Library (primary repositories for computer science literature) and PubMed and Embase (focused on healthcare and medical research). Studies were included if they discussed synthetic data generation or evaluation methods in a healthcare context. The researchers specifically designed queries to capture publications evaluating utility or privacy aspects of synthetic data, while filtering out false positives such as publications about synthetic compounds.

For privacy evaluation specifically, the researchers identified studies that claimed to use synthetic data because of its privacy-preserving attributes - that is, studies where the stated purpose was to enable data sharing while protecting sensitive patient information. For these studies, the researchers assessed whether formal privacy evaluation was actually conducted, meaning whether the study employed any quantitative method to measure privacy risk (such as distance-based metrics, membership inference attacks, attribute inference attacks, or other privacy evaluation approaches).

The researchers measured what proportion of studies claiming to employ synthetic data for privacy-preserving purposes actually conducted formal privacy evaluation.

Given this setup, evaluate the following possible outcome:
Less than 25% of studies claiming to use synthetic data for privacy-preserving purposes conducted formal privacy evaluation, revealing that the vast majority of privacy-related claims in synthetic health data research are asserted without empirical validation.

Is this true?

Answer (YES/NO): NO